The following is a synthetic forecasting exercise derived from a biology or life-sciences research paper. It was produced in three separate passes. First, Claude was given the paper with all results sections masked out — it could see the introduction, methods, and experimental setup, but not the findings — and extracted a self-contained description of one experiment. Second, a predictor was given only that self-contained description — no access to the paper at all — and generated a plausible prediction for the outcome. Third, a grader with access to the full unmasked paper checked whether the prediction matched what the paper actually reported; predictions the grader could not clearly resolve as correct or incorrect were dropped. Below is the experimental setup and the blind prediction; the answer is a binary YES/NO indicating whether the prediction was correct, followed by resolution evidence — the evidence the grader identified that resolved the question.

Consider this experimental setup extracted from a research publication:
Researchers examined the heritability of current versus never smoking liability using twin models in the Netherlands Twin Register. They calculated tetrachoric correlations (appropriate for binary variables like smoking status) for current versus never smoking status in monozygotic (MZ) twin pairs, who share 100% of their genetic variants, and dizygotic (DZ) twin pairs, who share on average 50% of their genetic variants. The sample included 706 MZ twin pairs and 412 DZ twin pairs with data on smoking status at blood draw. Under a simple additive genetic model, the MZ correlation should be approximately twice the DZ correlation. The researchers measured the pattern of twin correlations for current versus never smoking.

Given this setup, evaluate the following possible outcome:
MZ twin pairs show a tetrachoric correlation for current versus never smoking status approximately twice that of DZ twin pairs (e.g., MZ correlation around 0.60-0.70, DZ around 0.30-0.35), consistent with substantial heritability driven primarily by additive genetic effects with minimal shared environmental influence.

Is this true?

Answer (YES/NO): NO